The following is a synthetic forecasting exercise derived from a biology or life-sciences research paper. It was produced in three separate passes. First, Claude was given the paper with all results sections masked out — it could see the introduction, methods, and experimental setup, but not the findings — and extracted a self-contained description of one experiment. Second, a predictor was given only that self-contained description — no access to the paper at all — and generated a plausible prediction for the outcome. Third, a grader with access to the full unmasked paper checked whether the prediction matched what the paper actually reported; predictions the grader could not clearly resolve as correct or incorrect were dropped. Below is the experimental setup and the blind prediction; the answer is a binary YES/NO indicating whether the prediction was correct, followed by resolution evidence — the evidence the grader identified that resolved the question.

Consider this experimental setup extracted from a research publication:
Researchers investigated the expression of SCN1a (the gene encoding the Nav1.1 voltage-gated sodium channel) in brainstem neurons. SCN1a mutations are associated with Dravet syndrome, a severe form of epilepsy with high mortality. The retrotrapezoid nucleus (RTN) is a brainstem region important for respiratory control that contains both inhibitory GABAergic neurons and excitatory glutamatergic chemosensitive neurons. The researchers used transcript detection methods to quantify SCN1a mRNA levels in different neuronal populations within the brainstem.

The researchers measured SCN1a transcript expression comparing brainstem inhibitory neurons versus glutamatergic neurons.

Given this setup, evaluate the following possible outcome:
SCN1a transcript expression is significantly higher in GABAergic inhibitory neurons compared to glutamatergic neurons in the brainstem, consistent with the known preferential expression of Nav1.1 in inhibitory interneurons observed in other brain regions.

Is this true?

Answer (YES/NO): YES